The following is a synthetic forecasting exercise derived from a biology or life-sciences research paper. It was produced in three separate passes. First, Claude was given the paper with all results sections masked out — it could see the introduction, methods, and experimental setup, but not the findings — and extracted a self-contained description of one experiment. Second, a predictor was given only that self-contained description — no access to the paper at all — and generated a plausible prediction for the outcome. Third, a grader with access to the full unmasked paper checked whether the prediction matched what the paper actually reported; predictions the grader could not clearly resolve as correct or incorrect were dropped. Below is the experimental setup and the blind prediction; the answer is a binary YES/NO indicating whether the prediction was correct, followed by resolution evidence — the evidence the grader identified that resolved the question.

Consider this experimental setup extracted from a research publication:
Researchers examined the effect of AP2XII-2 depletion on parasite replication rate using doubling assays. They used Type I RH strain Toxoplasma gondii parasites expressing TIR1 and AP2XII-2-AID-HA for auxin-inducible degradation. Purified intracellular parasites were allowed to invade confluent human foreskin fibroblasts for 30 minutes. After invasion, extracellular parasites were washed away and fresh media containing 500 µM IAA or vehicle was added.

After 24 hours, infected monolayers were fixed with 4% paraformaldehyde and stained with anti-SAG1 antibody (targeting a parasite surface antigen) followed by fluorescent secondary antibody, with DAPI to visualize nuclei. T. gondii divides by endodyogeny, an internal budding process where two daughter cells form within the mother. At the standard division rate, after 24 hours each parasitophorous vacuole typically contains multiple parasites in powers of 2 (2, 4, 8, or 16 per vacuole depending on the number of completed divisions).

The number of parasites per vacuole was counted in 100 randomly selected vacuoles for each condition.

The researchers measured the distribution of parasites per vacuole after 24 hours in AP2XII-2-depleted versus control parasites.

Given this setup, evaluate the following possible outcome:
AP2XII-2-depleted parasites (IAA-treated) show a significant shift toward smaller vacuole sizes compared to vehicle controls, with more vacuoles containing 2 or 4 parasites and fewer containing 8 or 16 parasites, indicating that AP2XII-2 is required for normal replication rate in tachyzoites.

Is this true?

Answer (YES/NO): NO